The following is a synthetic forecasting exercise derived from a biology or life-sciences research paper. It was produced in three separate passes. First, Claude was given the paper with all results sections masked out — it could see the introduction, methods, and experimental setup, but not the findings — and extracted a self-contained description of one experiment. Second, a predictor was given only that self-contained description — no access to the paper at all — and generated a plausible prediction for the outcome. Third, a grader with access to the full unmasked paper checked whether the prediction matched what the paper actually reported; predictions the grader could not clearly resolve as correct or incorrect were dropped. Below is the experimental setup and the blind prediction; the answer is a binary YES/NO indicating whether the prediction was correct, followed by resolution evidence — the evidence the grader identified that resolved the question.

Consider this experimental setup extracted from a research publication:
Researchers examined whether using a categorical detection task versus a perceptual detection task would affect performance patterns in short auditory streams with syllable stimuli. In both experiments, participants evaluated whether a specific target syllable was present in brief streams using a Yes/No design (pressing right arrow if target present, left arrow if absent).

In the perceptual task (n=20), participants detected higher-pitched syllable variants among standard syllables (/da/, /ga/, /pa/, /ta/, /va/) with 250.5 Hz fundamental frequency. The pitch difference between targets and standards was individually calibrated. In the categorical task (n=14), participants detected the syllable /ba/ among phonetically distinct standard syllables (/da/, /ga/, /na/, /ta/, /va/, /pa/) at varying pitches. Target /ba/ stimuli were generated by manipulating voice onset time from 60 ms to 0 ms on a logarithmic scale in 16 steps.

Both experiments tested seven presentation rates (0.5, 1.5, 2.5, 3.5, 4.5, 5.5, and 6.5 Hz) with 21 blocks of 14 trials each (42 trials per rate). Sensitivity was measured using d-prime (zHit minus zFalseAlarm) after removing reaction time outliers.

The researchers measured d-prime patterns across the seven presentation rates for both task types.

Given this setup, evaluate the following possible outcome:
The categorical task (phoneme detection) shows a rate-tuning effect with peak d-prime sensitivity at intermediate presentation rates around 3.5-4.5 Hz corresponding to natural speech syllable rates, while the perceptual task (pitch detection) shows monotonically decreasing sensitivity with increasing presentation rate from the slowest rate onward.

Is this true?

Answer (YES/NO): NO